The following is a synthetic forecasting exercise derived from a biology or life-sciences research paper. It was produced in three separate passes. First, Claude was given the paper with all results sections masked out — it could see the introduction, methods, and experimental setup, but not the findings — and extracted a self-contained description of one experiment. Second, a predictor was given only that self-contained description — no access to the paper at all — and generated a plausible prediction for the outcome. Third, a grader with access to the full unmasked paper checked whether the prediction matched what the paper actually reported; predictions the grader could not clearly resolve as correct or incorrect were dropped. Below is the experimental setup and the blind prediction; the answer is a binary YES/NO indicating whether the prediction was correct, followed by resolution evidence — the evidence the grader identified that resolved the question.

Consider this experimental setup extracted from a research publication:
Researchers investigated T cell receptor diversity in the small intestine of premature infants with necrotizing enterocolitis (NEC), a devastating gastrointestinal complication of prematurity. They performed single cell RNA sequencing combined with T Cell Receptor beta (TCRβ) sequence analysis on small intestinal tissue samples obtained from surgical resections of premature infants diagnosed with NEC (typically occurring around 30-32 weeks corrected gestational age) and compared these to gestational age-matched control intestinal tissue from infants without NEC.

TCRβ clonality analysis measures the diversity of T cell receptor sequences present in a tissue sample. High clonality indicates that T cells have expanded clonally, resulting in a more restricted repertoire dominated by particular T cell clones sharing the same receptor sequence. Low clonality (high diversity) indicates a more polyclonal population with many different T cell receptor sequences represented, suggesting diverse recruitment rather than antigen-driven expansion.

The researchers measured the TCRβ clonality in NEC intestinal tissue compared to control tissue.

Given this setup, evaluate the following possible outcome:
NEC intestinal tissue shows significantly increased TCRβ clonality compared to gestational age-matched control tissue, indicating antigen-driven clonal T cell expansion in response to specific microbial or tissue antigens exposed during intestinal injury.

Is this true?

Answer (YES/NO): YES